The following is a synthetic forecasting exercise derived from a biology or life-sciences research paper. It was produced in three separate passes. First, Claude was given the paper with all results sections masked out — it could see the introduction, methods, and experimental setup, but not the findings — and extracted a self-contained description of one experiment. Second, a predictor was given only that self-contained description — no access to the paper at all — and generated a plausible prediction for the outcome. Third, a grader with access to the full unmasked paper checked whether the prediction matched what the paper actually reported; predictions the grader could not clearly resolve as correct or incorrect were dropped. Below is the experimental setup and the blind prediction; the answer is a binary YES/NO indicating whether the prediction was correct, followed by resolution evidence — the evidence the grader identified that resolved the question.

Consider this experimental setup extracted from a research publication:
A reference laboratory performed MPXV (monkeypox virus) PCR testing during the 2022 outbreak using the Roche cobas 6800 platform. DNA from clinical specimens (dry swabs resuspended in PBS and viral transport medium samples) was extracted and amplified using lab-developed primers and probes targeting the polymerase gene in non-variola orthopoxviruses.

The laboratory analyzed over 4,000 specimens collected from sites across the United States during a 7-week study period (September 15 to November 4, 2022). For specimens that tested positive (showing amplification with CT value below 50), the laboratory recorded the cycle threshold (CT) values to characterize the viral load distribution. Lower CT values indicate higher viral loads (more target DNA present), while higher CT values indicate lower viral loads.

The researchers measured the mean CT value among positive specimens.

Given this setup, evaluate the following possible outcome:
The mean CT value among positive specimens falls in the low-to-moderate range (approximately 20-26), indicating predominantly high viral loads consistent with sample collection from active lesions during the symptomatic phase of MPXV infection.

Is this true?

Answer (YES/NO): YES